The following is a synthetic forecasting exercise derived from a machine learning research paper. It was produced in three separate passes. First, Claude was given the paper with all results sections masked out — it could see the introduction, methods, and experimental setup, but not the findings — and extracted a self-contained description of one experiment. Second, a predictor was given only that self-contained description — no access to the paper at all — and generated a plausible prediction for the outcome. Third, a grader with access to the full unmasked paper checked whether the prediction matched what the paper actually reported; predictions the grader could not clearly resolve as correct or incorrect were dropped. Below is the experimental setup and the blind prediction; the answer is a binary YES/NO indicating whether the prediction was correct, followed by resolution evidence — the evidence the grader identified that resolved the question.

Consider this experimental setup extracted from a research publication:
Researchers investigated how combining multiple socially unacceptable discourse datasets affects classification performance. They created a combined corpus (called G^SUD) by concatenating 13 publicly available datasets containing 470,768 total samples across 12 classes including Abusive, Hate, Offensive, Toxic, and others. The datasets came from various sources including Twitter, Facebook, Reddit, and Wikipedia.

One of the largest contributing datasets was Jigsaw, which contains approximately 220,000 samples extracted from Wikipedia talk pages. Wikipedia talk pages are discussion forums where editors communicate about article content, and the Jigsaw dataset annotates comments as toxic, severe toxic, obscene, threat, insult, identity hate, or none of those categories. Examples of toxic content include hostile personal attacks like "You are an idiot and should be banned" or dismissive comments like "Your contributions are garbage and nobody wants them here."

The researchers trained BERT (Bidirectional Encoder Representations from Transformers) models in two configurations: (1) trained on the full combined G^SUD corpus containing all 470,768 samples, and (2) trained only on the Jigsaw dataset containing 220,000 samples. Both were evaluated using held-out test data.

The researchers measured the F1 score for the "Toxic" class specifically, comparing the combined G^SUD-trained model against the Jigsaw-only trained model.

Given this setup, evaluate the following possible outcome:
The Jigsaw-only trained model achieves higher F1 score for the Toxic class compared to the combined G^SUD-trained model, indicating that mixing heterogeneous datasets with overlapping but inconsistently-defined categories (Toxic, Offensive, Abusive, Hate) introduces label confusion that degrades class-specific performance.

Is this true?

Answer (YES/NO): YES